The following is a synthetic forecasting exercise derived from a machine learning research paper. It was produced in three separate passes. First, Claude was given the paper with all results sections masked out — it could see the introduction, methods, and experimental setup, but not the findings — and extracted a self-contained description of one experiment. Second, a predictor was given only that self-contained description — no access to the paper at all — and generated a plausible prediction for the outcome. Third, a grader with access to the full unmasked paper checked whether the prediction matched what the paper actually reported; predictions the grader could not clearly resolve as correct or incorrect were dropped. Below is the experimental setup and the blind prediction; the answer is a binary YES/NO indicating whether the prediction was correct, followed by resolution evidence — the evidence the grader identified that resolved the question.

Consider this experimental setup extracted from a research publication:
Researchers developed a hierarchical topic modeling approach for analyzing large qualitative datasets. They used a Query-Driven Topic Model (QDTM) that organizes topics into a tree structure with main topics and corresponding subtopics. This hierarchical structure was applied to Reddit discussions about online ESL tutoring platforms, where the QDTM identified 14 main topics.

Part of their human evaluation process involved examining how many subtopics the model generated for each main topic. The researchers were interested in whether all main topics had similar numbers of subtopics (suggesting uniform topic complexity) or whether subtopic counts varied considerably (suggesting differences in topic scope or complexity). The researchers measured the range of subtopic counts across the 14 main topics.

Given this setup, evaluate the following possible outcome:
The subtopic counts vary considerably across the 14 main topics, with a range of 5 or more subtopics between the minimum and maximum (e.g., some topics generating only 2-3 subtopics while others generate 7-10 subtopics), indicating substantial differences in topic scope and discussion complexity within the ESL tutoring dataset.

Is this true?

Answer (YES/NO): YES